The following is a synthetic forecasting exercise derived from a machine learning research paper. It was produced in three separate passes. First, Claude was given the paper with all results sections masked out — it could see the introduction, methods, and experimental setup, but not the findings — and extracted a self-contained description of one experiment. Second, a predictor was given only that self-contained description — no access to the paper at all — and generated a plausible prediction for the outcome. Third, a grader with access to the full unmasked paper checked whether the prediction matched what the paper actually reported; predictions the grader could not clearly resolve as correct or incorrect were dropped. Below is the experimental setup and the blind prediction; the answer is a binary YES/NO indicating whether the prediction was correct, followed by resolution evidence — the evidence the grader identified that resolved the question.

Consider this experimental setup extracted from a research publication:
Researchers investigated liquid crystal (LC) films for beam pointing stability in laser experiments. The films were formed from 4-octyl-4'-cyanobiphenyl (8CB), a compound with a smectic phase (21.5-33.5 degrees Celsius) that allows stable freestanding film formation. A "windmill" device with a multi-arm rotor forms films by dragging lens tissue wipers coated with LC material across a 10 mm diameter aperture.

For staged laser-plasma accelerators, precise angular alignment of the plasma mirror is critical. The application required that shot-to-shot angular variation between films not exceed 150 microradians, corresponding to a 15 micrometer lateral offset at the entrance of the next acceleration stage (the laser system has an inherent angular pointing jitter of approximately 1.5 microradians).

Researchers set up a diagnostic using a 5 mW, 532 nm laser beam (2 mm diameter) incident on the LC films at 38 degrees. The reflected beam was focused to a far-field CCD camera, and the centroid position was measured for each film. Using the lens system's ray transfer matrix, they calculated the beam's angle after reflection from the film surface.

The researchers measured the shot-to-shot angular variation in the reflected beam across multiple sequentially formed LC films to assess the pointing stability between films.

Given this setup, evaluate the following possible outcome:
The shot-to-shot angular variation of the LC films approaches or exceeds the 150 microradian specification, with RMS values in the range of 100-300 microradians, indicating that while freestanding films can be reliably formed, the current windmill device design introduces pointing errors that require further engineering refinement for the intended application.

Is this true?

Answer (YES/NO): NO